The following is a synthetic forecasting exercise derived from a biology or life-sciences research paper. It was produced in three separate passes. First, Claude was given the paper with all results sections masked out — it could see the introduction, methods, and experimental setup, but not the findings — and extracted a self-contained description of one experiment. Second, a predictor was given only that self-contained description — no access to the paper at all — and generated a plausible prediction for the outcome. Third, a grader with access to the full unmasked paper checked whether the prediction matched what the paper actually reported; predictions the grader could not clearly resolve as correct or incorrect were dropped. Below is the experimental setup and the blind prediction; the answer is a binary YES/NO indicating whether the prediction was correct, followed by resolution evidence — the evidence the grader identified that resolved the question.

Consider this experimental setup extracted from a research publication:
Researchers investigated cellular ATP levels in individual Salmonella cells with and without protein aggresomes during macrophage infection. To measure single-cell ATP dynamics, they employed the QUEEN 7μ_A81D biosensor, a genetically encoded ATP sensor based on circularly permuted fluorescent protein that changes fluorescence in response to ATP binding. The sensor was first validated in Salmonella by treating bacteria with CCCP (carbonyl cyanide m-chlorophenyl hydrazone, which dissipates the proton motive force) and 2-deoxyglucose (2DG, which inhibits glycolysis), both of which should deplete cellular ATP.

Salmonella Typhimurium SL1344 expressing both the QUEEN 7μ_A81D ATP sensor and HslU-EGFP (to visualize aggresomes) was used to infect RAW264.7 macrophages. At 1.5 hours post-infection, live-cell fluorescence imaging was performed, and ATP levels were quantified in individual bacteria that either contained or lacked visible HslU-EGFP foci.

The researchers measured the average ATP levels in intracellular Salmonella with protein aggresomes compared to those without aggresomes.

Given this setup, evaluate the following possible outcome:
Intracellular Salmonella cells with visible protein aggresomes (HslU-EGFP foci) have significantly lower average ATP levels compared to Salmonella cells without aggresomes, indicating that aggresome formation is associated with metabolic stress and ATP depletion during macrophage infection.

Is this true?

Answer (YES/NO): YES